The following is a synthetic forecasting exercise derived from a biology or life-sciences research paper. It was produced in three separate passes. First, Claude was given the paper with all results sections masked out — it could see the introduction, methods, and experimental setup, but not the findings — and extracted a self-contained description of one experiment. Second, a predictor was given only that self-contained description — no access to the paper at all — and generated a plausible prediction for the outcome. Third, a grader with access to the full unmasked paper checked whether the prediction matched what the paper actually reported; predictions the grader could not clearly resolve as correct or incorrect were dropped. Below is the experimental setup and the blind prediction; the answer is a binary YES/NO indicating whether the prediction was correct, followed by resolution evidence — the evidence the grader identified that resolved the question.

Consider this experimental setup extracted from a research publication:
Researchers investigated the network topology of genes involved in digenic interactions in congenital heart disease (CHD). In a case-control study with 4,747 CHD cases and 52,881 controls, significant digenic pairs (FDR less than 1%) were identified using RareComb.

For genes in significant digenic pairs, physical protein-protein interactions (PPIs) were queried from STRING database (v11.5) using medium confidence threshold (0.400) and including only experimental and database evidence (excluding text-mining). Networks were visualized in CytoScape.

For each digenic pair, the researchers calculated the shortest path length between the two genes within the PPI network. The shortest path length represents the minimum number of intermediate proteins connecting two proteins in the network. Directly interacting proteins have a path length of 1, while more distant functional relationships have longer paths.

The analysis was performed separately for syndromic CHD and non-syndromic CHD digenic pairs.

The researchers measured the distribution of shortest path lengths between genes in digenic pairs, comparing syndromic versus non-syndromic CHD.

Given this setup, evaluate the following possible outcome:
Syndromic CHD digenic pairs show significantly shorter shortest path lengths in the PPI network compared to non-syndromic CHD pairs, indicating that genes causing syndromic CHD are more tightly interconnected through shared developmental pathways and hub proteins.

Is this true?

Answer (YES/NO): NO